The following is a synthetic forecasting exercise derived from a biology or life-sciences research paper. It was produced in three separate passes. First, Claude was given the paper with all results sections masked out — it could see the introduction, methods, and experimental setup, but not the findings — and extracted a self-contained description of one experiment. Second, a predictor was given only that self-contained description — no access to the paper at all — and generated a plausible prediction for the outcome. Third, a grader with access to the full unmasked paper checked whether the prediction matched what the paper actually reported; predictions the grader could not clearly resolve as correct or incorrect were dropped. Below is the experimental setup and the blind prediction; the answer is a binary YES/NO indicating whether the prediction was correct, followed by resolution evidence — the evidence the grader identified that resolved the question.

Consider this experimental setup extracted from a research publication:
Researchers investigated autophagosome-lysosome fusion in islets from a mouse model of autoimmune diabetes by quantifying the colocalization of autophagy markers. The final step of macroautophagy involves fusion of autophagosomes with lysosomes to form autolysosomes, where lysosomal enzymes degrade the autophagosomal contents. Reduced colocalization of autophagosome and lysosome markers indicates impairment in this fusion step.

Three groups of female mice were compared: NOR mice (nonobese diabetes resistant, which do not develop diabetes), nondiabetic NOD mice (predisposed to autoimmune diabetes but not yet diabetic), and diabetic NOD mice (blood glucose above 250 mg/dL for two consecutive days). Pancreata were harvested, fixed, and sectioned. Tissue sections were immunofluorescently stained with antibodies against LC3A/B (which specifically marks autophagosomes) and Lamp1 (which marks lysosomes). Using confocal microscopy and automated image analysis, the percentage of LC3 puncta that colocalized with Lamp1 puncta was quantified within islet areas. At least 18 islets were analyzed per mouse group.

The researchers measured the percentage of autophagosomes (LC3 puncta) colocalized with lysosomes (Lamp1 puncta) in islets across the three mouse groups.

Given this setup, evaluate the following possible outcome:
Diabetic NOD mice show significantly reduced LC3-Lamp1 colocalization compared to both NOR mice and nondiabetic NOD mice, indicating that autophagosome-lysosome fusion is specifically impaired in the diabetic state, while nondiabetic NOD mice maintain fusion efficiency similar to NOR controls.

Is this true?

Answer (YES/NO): YES